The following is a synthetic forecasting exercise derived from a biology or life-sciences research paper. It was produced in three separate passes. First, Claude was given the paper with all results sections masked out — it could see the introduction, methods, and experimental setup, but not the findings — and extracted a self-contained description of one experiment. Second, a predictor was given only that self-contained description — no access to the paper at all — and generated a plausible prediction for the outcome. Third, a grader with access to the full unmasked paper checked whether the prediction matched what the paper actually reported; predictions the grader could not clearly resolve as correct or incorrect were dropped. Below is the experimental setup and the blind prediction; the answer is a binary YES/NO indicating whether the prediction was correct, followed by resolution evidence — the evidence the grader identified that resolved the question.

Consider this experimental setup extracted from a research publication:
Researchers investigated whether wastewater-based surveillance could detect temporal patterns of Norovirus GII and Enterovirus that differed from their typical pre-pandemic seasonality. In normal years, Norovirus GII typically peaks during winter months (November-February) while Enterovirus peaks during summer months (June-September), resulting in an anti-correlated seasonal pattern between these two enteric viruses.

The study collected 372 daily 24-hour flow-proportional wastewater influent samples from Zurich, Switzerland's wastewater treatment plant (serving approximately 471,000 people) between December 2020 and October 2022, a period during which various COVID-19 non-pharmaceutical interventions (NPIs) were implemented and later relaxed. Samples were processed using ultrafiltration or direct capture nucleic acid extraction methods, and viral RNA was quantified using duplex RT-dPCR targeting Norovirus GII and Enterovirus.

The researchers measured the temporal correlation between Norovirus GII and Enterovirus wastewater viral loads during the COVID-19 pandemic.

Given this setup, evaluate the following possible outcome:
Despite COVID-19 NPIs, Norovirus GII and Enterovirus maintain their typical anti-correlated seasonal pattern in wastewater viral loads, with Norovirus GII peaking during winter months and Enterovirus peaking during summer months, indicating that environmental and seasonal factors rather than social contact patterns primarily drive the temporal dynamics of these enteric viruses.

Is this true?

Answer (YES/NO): NO